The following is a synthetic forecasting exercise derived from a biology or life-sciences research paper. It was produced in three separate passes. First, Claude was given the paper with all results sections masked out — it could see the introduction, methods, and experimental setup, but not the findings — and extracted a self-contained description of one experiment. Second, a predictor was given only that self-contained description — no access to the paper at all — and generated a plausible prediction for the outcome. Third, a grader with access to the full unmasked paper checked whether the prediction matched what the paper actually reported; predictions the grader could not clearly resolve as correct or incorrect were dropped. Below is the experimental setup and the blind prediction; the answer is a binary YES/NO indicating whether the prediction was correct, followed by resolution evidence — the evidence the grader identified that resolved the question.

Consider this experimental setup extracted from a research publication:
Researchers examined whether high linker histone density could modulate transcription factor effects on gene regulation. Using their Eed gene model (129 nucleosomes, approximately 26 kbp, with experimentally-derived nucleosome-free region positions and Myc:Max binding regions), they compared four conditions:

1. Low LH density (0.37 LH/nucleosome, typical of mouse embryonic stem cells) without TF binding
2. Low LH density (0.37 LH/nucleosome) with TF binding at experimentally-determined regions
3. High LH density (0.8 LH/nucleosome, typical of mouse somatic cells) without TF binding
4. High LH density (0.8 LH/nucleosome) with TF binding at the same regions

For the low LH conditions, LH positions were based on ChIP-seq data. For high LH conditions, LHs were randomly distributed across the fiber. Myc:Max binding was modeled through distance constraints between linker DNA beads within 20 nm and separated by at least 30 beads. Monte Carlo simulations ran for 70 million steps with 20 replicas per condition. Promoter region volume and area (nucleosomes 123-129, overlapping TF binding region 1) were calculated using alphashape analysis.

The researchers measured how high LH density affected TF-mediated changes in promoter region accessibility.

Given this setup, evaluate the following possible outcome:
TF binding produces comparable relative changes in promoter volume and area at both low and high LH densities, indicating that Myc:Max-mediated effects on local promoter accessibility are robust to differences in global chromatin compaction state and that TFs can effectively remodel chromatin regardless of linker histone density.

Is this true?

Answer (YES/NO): NO